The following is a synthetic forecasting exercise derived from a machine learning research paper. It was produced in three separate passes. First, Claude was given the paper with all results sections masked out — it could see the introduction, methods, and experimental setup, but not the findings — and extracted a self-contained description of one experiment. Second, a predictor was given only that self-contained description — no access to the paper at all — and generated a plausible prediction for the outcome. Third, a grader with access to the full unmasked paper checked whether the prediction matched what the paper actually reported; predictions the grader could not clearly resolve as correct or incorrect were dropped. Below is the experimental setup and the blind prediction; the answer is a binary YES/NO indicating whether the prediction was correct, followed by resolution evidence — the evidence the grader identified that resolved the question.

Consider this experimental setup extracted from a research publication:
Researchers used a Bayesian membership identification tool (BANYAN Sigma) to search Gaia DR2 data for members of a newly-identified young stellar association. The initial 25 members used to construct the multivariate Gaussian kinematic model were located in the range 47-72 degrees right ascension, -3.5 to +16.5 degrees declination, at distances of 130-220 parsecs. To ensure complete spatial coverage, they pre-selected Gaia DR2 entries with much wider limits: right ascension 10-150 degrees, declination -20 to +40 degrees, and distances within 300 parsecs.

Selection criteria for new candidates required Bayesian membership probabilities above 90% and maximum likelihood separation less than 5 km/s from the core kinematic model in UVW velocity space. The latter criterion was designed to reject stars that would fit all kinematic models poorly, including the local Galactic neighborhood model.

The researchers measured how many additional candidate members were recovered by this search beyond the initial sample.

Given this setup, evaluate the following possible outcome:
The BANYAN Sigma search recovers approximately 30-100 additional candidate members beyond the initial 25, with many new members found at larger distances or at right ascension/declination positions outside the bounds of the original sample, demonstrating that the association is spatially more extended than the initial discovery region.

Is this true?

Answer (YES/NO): NO